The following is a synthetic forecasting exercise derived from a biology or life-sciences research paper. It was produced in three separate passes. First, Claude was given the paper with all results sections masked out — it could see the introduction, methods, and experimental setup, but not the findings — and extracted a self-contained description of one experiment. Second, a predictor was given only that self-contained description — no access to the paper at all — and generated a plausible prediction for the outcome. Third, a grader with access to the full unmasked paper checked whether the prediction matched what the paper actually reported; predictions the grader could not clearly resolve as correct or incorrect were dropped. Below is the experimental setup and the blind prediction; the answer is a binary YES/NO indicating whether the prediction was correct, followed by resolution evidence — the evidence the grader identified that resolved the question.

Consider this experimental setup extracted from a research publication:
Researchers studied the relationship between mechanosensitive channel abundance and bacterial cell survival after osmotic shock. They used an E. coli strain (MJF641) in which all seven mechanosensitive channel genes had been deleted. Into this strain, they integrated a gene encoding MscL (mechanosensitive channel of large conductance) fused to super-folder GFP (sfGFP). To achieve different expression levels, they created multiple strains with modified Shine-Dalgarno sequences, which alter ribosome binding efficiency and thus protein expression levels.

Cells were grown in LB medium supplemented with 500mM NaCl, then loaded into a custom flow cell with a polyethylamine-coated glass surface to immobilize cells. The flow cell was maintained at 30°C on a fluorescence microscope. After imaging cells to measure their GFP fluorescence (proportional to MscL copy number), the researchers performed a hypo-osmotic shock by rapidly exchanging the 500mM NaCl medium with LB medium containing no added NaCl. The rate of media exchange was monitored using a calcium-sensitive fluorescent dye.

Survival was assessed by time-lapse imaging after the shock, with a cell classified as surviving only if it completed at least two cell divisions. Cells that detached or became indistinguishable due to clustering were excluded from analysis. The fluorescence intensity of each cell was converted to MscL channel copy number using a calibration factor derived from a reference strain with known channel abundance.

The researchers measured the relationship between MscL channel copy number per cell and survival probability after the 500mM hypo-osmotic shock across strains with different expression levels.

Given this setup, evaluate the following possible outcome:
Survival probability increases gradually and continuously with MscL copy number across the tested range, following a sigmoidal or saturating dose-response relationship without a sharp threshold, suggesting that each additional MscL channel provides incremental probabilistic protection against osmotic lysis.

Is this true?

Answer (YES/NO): NO